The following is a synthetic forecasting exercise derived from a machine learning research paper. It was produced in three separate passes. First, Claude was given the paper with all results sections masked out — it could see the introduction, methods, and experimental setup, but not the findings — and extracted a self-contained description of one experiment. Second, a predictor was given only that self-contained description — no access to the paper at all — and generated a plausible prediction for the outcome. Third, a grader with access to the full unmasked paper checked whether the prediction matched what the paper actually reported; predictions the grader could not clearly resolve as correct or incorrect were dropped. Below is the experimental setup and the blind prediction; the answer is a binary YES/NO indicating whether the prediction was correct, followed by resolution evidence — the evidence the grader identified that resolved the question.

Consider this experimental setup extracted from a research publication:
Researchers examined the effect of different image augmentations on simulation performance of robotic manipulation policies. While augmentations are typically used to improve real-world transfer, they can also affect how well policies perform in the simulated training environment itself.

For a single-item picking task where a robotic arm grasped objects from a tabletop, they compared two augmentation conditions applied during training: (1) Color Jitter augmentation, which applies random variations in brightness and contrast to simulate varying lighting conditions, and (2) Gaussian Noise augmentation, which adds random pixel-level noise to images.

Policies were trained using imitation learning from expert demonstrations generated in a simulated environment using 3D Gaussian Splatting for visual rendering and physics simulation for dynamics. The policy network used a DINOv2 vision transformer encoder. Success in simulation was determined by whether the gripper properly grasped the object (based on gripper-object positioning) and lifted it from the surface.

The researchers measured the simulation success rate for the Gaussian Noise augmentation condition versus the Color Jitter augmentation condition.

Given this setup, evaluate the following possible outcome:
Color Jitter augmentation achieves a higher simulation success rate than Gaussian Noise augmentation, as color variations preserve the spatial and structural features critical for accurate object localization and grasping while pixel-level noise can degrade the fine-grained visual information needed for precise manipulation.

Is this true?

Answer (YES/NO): NO